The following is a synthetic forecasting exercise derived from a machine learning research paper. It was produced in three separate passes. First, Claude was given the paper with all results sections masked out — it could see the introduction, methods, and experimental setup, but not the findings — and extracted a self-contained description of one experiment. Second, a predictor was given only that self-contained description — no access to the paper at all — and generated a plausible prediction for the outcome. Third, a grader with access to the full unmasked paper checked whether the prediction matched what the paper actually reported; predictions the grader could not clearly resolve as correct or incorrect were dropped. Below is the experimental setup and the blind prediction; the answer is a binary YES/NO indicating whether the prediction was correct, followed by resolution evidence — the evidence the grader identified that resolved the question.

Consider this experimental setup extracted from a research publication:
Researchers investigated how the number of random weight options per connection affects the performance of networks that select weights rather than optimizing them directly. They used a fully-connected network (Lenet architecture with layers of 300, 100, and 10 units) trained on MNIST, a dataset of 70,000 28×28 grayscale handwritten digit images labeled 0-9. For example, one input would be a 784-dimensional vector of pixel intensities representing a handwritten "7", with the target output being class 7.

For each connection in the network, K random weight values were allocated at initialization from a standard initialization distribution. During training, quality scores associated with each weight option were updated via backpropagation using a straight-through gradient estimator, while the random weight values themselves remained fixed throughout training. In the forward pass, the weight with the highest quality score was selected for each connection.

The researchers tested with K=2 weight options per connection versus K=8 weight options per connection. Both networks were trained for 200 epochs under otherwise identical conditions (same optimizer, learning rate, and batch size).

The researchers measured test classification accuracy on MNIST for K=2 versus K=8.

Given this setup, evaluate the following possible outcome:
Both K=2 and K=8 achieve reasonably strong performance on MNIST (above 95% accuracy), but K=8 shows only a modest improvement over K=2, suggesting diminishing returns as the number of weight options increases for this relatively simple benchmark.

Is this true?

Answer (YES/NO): YES